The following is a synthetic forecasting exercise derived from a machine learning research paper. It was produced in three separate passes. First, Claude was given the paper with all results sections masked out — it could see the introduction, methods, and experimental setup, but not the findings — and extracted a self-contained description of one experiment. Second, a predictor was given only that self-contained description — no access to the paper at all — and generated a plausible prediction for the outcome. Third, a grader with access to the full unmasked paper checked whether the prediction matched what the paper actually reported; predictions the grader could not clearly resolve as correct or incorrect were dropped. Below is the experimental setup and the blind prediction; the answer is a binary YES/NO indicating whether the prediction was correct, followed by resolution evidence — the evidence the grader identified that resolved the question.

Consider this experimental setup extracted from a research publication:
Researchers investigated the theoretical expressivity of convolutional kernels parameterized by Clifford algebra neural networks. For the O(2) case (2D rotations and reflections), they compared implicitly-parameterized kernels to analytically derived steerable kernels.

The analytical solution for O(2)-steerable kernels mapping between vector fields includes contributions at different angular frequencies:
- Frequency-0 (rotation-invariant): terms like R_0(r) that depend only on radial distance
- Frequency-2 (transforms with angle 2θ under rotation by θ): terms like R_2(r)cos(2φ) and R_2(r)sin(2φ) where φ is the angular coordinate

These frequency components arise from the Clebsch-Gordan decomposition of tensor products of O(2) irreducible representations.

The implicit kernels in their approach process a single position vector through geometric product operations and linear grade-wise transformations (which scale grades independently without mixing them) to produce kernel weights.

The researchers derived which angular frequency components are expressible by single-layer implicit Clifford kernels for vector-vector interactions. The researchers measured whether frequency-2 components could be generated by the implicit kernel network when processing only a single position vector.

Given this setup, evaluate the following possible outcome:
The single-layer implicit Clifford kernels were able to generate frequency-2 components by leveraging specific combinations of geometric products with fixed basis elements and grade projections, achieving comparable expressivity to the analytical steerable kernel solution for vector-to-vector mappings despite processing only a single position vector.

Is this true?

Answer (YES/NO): NO